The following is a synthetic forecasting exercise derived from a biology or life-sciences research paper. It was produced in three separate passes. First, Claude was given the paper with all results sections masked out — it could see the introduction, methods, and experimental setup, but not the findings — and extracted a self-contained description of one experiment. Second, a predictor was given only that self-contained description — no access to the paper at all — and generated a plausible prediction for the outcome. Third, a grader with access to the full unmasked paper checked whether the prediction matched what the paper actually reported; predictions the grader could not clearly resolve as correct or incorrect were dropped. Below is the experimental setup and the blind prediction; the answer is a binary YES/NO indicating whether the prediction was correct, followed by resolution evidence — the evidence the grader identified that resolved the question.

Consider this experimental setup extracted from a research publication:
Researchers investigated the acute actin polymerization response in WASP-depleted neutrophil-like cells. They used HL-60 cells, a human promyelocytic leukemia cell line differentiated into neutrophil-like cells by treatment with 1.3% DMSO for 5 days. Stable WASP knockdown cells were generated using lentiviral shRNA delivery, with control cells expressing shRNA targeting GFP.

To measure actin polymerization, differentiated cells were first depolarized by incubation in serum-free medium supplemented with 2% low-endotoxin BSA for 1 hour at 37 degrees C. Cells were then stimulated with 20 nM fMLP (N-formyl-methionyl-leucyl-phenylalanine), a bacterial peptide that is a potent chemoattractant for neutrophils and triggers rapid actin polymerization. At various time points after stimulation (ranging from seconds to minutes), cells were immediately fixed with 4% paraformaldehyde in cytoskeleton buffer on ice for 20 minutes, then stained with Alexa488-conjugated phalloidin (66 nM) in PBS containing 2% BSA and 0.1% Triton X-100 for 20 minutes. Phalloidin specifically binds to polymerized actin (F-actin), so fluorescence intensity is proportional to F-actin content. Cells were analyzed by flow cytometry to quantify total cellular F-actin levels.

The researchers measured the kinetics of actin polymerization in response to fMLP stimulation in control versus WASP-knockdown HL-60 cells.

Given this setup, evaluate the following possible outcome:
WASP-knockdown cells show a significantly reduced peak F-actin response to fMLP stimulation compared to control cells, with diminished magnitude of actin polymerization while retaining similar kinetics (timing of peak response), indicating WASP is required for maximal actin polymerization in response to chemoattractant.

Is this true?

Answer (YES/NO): YES